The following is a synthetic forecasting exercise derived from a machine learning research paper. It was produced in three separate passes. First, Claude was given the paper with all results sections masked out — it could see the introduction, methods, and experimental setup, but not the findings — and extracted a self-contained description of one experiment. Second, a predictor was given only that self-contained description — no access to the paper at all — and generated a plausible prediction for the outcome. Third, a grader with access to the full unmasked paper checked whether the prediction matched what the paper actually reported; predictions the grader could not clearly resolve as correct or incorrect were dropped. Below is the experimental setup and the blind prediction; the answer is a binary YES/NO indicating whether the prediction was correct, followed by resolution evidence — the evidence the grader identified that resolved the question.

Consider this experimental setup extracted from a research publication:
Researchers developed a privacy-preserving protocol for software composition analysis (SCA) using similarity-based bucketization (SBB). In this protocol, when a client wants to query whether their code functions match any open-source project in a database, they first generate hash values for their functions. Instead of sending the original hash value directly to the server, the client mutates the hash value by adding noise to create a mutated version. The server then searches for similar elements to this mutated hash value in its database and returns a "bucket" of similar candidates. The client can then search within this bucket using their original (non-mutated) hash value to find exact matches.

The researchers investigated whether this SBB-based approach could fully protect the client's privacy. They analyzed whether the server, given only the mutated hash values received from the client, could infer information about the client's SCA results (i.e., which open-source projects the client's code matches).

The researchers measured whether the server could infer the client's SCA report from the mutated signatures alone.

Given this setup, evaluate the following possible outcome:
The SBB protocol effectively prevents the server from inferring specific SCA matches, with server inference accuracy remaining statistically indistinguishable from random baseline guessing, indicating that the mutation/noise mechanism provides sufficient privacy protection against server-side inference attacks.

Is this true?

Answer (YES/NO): NO